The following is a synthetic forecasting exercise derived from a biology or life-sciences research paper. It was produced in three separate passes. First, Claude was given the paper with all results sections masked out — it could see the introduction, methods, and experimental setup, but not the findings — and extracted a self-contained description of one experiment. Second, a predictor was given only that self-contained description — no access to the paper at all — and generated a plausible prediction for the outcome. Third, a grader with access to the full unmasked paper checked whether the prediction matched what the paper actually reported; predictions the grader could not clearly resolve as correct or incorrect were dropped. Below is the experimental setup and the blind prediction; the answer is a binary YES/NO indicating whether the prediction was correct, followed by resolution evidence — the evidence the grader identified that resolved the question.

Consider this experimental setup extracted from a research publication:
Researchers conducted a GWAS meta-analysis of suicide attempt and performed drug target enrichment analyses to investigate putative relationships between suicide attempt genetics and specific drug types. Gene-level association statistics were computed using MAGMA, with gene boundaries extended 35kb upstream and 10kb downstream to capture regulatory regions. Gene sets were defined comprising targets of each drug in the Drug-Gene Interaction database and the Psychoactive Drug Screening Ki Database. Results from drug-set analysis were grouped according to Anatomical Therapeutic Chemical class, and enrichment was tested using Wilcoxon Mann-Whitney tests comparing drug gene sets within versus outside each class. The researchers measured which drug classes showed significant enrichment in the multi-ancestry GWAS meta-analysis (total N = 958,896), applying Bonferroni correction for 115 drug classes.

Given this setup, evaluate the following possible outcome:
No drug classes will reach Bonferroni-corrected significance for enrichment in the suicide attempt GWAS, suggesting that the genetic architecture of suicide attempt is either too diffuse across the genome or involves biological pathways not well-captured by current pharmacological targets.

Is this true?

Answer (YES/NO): NO